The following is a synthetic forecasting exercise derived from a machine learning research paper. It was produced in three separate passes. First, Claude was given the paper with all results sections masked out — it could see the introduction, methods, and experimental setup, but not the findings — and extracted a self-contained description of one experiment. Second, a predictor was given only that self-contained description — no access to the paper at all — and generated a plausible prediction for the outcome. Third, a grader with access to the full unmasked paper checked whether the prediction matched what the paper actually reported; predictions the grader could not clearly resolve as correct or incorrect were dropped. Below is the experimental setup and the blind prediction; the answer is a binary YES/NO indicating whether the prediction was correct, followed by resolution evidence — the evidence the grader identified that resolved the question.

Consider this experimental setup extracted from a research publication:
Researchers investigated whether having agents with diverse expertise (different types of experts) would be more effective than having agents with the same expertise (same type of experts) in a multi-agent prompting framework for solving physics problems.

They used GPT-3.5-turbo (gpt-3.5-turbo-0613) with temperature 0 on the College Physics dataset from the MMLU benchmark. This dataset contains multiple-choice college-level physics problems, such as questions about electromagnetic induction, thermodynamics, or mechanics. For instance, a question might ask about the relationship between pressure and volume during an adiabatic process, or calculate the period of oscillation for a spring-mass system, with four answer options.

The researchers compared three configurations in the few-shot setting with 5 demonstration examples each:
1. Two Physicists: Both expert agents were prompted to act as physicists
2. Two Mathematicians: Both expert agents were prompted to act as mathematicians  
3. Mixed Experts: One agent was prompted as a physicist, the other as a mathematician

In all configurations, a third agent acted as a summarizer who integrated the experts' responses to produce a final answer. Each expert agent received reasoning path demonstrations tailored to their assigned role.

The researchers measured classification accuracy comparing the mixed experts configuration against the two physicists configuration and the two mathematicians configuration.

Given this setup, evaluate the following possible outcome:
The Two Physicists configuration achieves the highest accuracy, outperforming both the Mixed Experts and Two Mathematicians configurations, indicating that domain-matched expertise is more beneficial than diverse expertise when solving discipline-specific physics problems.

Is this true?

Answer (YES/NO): NO